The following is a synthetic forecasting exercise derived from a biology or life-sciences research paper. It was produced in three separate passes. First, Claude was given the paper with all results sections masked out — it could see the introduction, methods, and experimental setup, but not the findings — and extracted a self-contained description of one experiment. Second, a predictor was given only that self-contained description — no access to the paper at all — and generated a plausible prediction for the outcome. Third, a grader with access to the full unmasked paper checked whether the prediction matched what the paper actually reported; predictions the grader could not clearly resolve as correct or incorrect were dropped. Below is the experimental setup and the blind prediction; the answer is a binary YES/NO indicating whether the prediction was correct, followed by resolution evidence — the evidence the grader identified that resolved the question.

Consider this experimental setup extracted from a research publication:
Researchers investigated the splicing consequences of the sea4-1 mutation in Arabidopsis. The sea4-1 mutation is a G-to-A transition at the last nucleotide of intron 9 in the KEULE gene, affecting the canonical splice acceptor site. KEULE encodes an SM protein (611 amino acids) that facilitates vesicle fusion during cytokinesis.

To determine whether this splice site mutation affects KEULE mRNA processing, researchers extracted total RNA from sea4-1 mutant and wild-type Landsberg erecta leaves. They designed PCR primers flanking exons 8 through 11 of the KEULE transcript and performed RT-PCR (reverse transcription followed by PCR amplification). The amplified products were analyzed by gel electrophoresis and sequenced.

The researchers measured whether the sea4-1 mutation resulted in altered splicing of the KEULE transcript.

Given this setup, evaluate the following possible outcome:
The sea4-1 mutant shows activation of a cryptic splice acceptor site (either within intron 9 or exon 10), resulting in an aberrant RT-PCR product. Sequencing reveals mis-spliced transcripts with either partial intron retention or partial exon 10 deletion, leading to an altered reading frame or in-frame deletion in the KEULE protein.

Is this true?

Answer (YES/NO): NO